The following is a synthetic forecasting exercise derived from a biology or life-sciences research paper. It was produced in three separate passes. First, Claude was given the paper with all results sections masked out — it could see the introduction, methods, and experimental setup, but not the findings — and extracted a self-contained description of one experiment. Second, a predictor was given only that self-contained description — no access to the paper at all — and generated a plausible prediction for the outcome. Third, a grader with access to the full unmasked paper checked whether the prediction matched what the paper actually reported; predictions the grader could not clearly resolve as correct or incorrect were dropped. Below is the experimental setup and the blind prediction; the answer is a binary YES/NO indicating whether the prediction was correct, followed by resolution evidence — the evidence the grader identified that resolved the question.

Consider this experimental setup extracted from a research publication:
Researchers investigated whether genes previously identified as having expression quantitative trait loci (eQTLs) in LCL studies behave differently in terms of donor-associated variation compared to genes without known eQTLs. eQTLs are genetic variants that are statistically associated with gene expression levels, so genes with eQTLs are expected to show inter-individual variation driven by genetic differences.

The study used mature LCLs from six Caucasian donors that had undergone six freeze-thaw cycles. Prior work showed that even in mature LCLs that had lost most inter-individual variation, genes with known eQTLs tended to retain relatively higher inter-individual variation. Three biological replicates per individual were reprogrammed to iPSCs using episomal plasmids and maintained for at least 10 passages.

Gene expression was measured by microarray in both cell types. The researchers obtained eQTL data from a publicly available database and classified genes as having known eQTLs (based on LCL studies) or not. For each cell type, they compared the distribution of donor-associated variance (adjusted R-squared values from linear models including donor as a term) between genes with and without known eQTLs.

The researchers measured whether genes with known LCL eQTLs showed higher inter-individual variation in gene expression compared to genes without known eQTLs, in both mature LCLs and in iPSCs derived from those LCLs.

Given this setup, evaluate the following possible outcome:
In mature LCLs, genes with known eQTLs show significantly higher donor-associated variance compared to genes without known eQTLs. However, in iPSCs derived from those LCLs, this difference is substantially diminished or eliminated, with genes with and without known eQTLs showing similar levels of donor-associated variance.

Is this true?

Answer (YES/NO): NO